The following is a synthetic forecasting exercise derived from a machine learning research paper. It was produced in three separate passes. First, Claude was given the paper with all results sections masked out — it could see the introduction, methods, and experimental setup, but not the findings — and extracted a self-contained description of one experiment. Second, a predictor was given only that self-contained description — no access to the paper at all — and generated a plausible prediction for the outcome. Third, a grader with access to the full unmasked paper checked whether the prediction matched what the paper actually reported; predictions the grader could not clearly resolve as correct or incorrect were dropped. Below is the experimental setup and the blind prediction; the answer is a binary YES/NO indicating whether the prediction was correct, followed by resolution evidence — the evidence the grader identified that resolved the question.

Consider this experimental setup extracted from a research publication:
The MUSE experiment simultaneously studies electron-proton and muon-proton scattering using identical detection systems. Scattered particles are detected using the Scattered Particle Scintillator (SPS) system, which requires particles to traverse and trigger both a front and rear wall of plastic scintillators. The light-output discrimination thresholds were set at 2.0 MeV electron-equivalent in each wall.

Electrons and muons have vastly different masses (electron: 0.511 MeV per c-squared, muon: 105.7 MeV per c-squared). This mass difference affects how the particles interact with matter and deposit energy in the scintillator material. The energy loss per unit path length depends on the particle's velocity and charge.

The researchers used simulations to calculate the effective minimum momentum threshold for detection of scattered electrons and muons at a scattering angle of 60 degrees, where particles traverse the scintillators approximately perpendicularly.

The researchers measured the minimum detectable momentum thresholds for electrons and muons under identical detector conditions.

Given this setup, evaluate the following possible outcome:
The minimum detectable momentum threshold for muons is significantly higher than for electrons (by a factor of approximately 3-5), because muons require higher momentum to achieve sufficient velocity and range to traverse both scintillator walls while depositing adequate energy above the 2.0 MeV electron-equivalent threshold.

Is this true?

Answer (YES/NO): NO